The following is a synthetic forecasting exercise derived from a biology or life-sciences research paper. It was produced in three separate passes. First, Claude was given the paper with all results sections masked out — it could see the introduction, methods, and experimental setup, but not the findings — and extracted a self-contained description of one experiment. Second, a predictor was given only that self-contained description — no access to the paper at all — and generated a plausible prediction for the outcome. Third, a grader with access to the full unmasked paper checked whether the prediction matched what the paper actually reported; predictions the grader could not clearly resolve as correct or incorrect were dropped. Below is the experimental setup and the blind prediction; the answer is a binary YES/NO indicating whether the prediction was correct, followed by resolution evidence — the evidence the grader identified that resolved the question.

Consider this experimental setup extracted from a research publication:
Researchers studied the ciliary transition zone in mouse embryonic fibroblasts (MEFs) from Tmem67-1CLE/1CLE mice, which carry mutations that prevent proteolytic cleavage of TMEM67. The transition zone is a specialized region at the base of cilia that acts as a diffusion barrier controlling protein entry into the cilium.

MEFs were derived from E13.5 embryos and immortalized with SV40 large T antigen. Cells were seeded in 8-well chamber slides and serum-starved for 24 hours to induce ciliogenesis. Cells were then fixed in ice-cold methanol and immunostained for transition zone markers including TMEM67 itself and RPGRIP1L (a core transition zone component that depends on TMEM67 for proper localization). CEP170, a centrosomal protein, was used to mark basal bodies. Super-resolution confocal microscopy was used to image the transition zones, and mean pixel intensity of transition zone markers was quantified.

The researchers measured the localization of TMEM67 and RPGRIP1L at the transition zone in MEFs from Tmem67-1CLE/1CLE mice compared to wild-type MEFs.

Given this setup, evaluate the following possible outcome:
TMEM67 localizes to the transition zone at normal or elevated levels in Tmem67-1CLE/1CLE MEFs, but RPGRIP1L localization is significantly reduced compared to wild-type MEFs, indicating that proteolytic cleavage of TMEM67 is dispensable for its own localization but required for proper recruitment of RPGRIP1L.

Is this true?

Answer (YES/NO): NO